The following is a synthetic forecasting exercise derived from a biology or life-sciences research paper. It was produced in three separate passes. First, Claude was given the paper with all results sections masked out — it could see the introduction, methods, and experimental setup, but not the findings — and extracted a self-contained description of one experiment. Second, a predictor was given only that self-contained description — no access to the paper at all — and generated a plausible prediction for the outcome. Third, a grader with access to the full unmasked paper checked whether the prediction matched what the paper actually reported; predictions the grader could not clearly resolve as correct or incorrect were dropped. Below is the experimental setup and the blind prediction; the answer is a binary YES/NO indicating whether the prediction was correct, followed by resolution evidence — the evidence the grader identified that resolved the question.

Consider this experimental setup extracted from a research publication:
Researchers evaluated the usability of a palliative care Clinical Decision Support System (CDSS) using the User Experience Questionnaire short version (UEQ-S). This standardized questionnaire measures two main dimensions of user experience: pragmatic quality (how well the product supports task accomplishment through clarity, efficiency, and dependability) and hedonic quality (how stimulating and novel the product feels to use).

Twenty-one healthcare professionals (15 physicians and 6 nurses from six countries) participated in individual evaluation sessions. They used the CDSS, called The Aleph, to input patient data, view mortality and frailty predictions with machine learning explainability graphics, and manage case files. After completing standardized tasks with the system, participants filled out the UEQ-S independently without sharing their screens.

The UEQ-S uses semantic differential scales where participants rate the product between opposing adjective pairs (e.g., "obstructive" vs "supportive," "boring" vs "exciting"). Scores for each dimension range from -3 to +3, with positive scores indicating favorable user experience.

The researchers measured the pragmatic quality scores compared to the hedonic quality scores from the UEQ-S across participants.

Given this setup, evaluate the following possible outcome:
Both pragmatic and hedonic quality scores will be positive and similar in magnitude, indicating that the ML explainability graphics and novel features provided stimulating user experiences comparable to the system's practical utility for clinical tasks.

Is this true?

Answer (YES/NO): NO